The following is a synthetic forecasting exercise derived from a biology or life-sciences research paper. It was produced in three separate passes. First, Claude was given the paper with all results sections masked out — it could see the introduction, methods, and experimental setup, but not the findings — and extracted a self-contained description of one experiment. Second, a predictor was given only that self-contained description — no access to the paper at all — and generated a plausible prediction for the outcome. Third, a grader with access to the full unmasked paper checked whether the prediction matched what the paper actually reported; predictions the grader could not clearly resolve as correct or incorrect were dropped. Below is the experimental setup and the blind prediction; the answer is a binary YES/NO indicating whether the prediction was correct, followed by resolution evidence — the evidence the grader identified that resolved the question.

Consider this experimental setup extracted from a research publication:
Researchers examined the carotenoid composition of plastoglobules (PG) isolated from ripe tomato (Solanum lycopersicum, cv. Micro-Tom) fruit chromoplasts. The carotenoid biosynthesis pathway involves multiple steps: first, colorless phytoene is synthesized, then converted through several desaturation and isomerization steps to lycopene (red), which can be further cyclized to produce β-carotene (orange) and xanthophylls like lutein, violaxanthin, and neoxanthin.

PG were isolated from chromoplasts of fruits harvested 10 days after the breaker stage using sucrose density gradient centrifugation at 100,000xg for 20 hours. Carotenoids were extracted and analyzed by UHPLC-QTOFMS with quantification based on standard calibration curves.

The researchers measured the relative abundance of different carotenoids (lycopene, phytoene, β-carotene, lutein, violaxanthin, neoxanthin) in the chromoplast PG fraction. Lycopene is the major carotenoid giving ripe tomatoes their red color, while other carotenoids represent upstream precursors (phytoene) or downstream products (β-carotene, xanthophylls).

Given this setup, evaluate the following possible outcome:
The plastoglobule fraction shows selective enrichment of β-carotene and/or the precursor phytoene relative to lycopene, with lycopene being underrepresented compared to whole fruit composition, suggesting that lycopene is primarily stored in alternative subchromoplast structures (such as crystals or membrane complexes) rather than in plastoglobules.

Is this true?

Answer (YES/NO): NO